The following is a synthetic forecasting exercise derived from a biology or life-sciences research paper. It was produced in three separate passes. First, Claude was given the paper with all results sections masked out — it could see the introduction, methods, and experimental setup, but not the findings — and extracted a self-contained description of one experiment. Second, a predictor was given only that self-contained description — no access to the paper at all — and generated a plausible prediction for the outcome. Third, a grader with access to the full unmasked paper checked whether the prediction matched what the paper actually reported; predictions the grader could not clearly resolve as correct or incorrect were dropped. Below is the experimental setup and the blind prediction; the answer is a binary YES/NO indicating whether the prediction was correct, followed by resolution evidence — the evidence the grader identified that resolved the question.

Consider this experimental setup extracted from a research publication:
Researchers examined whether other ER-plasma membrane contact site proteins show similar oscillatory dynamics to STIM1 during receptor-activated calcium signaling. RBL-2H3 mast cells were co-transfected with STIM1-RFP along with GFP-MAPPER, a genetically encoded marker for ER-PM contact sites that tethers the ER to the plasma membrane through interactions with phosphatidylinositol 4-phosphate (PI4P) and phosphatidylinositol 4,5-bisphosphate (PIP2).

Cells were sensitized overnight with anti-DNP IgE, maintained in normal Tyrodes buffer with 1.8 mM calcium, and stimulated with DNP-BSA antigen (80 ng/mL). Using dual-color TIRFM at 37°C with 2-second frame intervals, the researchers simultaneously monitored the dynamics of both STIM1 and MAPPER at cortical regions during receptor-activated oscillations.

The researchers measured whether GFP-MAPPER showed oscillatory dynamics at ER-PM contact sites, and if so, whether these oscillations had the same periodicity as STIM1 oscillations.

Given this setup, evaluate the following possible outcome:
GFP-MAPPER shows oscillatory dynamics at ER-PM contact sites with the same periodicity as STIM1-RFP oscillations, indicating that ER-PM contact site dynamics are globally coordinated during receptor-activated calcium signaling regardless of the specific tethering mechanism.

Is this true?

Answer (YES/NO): YES